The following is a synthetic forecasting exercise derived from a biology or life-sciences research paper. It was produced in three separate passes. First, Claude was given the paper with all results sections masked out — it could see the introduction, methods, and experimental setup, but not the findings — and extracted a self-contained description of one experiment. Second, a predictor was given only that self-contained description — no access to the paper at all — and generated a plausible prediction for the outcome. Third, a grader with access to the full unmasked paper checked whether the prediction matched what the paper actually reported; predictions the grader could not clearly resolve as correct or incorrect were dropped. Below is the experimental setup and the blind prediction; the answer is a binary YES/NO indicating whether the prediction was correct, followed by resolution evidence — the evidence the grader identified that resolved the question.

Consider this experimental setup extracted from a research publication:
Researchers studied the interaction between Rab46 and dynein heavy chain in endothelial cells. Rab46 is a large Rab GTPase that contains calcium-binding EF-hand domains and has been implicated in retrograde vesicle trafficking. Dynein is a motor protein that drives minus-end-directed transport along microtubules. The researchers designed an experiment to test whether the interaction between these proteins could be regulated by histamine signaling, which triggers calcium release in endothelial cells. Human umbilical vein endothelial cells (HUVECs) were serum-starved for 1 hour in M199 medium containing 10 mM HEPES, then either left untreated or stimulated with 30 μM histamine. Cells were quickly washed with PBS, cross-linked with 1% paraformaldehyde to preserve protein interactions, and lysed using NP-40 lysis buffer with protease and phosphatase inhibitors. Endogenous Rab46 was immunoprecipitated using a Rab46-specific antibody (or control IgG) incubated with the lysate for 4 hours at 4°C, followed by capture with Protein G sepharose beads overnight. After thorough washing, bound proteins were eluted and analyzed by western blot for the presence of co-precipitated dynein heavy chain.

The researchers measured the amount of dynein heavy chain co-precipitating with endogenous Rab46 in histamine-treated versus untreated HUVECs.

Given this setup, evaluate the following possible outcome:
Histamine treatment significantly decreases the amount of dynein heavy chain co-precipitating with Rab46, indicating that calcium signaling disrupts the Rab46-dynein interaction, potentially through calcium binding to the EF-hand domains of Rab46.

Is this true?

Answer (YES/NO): NO